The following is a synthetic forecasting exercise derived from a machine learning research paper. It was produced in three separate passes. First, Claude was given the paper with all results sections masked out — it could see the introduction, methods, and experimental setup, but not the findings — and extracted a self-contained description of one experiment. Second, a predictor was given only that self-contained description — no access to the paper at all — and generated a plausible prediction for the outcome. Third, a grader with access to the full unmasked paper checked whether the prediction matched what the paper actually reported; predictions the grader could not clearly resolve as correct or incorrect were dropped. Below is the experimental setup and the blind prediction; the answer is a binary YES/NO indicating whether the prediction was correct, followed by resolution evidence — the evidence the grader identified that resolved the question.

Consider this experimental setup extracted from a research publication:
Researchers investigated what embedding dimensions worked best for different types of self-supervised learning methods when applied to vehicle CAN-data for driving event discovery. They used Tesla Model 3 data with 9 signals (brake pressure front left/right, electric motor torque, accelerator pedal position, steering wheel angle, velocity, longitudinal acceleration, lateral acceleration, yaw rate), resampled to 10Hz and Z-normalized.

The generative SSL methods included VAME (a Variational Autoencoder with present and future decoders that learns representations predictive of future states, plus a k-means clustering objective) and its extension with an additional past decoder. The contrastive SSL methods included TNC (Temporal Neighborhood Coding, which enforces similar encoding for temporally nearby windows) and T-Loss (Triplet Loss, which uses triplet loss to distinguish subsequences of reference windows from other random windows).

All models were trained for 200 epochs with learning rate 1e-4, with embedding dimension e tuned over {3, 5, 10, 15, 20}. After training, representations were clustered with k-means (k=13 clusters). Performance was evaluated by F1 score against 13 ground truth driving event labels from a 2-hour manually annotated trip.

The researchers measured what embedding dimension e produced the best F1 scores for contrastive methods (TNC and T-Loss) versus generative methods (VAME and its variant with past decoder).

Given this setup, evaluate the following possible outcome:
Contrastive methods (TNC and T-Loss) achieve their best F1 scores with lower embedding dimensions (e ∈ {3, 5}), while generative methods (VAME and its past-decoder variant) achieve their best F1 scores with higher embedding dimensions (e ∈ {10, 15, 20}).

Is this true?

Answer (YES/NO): NO